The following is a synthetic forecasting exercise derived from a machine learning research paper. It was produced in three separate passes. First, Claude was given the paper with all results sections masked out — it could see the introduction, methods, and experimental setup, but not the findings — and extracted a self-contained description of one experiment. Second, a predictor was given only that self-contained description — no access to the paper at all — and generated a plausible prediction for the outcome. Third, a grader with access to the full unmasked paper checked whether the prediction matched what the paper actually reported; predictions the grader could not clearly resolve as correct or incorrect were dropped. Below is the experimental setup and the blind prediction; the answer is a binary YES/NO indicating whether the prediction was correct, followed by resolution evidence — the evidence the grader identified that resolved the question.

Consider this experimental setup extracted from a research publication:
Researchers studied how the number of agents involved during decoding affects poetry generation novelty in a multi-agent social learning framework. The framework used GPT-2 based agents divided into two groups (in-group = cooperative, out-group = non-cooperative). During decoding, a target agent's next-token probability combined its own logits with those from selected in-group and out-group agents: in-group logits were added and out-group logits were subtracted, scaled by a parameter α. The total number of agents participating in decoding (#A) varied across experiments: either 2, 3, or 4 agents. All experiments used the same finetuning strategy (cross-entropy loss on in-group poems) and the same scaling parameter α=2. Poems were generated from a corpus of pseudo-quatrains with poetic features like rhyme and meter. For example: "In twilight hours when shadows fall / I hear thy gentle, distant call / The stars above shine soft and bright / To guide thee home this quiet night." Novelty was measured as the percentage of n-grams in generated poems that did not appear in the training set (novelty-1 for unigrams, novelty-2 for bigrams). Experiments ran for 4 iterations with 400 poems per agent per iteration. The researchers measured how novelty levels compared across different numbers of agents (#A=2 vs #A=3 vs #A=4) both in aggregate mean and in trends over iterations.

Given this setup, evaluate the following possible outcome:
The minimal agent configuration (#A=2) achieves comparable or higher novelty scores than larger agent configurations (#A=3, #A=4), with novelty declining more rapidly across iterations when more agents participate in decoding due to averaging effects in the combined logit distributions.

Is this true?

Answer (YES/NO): NO